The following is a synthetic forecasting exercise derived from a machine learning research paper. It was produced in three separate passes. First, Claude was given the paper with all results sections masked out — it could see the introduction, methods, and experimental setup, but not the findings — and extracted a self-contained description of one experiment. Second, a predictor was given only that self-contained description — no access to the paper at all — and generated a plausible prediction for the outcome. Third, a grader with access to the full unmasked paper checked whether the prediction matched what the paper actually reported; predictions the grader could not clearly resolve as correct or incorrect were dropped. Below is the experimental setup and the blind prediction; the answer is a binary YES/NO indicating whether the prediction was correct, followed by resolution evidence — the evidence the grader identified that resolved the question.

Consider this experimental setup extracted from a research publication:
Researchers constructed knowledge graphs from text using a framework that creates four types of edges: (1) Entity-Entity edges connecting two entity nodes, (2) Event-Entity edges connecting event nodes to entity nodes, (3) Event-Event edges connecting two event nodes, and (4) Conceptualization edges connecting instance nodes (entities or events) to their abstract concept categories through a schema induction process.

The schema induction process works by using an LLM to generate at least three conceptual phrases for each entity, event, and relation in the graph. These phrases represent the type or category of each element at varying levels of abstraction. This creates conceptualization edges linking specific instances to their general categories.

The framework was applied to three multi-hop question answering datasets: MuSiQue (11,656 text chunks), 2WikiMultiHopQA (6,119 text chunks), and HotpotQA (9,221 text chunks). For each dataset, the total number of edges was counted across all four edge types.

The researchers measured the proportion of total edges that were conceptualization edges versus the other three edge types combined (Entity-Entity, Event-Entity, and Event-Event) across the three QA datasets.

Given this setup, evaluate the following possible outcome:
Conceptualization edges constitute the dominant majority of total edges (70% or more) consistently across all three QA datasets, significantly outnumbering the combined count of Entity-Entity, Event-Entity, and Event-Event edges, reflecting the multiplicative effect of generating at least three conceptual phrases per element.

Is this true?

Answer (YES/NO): YES